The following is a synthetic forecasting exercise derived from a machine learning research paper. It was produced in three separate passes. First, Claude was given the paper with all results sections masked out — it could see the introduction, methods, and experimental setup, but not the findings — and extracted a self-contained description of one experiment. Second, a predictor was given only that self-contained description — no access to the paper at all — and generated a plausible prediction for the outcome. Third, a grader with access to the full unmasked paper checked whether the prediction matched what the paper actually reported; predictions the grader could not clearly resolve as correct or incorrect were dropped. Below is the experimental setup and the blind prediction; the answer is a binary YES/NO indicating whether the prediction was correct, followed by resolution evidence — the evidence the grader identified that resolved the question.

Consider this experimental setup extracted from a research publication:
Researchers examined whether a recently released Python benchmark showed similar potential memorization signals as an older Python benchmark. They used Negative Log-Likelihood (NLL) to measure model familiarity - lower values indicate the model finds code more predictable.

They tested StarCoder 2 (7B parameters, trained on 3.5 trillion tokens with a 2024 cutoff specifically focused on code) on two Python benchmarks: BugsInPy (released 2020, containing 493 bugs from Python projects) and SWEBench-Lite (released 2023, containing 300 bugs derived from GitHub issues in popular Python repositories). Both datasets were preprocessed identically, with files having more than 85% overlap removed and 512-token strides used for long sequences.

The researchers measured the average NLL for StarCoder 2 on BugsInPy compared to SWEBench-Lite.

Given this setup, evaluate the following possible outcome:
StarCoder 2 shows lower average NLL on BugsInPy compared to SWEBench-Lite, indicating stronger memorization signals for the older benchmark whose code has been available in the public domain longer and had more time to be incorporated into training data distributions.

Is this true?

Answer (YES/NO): YES